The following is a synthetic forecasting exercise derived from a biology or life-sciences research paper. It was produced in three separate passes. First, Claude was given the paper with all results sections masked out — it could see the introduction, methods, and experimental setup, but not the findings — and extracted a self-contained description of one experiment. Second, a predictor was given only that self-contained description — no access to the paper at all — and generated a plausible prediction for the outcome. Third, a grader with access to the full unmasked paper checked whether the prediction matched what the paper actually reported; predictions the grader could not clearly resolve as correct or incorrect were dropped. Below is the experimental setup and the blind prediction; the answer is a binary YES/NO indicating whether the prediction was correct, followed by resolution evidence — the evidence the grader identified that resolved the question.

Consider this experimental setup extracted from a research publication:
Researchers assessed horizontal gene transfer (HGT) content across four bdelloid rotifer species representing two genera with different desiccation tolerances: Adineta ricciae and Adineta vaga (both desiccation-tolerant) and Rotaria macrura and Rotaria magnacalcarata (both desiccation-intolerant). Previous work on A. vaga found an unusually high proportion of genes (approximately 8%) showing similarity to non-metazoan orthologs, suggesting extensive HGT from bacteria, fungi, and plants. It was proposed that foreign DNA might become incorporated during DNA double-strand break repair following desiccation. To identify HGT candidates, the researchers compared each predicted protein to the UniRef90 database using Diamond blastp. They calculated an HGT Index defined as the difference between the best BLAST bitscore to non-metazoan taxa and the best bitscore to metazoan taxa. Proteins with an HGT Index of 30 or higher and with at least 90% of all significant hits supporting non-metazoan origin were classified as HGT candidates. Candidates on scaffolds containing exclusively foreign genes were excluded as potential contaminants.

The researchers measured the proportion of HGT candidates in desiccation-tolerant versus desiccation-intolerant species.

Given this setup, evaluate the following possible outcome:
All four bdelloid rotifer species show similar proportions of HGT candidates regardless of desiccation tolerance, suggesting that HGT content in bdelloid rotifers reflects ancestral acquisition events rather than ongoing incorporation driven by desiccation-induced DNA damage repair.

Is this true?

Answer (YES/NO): YES